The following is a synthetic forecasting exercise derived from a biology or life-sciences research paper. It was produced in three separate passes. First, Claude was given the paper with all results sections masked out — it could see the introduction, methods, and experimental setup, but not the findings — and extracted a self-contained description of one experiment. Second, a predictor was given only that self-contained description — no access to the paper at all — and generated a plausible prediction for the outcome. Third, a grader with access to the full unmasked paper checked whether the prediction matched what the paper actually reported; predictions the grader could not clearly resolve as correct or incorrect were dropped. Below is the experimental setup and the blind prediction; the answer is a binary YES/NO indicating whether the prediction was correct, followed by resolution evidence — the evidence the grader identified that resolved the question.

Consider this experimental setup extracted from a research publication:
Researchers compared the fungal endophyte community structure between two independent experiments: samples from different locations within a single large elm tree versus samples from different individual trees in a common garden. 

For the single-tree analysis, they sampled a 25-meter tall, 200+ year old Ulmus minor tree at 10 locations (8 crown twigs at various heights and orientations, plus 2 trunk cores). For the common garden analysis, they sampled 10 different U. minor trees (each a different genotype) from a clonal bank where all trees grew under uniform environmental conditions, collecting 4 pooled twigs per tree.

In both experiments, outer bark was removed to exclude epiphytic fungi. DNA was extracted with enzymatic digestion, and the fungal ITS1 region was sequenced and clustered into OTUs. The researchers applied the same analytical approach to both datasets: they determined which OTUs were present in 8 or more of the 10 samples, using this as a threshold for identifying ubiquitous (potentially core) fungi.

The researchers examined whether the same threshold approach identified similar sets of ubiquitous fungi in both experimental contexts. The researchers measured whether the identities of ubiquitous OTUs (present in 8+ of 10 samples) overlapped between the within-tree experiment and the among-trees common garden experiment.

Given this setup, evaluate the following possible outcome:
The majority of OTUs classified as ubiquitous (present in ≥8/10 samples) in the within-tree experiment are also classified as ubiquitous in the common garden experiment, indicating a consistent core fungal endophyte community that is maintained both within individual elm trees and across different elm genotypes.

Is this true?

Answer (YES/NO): YES